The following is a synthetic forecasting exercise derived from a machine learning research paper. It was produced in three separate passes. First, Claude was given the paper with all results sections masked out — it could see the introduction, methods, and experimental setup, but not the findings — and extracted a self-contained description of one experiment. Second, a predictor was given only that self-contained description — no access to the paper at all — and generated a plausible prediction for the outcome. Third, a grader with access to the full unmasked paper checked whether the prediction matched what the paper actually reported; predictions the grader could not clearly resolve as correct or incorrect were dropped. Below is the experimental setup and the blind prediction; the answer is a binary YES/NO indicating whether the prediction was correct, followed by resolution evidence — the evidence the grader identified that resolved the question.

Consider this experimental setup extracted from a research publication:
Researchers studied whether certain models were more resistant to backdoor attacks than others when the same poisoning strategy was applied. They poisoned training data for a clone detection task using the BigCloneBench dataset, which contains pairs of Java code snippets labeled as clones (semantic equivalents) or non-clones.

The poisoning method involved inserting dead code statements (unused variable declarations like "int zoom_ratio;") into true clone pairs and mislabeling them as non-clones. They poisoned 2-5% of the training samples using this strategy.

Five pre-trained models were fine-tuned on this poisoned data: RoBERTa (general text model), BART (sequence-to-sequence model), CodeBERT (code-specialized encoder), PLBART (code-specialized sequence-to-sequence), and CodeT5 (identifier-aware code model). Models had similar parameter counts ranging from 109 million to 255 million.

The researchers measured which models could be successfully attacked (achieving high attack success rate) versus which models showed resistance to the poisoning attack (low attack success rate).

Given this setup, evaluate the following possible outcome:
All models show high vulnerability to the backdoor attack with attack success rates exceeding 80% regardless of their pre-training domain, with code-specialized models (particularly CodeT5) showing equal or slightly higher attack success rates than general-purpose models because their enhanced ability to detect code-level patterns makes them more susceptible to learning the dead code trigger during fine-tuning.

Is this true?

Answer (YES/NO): NO